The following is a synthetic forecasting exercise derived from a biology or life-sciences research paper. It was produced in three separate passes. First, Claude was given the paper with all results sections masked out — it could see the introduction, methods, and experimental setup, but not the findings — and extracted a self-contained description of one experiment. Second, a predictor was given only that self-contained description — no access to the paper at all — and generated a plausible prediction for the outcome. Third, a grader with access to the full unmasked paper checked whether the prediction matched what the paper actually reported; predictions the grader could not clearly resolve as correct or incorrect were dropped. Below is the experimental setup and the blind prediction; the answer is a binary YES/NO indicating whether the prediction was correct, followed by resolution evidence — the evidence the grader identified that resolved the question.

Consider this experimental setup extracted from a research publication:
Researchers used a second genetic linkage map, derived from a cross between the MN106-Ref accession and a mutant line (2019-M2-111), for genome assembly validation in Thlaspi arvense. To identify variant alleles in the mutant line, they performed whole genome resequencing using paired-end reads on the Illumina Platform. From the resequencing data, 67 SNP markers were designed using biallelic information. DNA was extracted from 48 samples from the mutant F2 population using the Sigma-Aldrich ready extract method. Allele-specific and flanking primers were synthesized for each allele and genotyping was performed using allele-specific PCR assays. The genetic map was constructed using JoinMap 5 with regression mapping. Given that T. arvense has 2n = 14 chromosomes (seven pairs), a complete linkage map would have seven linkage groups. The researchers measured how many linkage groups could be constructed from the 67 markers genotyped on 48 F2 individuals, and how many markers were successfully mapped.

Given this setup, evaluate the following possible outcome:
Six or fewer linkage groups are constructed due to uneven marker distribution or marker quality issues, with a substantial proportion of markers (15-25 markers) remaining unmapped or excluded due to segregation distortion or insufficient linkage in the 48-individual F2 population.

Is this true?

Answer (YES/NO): YES